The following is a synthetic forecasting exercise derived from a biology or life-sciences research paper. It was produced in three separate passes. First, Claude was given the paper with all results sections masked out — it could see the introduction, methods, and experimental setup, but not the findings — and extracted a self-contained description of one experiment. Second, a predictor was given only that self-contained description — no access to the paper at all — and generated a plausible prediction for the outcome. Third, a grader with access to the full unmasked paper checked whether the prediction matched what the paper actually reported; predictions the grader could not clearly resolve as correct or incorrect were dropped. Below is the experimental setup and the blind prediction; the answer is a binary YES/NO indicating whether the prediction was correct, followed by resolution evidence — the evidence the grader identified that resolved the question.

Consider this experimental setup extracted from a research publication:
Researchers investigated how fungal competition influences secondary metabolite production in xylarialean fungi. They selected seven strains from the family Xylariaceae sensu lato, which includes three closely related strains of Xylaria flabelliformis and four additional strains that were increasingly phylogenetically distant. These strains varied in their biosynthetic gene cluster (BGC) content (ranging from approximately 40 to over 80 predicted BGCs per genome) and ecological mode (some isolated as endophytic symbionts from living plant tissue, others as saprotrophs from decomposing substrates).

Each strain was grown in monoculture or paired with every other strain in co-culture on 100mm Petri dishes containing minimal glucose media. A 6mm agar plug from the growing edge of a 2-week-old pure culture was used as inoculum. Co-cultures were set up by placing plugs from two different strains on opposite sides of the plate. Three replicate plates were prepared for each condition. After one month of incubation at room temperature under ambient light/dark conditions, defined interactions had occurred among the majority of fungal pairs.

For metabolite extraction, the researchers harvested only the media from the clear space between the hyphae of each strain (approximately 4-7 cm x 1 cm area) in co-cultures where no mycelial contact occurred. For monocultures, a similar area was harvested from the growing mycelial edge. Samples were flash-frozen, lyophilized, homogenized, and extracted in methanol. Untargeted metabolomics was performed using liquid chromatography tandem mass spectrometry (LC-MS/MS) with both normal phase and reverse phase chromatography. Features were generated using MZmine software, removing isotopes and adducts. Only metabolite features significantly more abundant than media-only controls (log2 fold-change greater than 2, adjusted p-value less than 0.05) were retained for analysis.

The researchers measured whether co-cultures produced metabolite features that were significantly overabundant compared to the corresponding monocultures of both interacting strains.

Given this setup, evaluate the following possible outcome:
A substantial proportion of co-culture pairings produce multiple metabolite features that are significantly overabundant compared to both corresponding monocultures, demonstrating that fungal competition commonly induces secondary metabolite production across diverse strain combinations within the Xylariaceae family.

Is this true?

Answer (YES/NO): YES